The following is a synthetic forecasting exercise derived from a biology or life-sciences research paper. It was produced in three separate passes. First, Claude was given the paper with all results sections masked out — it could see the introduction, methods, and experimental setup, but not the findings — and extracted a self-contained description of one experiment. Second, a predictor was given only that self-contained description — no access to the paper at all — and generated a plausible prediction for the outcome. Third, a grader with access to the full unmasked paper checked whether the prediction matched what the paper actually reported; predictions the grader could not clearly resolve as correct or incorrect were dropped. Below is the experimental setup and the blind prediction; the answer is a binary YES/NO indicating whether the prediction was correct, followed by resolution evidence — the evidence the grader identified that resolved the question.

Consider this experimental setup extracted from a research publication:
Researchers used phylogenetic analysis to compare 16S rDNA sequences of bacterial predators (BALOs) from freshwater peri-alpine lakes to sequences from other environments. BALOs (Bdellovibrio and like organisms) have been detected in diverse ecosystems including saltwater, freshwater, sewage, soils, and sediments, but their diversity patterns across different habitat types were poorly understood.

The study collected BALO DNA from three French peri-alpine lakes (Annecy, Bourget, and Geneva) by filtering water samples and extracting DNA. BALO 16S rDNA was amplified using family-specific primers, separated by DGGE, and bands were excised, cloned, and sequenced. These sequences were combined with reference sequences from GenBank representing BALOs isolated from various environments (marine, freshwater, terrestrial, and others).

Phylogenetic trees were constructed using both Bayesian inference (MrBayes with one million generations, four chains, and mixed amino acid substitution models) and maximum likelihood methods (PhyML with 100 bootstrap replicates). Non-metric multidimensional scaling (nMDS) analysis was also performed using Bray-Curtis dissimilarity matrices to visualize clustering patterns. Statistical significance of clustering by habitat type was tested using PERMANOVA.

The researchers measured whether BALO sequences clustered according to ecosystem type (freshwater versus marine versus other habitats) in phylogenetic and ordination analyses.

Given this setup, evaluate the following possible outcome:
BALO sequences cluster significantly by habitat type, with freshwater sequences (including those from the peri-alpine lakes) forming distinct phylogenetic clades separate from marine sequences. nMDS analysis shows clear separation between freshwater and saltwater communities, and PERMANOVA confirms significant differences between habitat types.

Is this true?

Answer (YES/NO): NO